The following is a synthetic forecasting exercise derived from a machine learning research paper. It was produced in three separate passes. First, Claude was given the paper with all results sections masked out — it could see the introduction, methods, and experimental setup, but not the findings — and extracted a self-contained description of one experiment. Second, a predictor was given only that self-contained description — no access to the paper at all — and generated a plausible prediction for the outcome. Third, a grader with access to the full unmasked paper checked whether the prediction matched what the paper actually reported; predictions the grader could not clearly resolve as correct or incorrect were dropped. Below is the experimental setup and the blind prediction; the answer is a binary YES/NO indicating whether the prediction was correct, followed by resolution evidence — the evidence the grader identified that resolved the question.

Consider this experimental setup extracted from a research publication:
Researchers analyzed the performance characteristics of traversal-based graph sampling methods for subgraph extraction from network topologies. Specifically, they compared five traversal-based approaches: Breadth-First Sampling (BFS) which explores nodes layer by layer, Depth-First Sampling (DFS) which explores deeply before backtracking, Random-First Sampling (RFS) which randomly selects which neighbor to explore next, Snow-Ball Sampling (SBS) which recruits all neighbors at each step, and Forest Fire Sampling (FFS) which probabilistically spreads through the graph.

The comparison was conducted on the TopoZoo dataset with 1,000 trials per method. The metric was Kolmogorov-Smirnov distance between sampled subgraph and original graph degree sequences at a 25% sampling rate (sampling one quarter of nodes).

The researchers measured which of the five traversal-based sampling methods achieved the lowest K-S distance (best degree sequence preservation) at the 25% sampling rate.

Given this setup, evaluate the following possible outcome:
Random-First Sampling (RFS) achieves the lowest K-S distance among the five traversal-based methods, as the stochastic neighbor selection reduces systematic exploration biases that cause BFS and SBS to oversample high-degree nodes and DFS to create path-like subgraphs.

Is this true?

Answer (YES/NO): NO